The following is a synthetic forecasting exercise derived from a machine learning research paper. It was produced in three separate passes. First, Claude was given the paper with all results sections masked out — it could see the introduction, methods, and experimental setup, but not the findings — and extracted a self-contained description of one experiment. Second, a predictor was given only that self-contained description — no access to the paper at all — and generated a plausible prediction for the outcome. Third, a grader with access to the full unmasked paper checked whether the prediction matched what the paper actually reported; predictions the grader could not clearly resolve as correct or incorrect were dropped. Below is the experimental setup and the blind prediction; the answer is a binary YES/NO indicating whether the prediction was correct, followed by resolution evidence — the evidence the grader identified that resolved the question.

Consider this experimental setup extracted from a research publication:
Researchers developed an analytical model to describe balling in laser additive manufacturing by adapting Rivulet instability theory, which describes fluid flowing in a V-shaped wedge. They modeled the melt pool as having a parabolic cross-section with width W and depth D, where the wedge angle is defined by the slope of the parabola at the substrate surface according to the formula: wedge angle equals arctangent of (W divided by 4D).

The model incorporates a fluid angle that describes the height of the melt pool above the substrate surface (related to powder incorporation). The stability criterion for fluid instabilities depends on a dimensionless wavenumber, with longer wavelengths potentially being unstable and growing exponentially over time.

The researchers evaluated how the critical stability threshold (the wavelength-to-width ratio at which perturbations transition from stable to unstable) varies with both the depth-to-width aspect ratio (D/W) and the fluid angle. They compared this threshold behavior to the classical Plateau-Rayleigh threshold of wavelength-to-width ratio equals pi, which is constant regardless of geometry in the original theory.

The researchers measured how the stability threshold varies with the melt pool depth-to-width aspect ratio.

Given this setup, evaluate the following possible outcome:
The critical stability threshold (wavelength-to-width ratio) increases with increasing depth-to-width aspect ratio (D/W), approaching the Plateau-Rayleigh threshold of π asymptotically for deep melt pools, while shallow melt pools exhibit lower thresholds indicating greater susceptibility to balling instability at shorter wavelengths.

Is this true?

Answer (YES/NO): NO